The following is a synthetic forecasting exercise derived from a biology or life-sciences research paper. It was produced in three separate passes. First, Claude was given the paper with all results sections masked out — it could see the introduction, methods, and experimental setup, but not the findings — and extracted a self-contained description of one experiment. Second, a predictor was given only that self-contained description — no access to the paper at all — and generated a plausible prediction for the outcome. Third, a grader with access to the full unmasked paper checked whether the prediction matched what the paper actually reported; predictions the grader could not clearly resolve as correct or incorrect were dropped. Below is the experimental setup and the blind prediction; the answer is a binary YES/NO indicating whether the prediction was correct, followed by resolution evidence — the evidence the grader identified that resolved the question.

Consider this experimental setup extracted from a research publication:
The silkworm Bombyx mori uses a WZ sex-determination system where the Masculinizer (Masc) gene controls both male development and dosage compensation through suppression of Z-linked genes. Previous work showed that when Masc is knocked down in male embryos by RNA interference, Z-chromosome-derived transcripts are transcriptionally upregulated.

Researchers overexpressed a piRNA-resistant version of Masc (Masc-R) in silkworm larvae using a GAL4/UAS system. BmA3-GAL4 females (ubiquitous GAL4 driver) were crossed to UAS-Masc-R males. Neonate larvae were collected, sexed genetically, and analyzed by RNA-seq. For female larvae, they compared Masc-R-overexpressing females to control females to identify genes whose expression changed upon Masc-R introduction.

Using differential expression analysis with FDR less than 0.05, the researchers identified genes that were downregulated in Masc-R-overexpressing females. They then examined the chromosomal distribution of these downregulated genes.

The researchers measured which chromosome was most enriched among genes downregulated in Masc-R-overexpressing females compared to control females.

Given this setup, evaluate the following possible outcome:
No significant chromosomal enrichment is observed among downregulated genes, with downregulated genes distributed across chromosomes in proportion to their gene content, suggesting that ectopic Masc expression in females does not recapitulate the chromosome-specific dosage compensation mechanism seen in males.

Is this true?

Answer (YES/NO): NO